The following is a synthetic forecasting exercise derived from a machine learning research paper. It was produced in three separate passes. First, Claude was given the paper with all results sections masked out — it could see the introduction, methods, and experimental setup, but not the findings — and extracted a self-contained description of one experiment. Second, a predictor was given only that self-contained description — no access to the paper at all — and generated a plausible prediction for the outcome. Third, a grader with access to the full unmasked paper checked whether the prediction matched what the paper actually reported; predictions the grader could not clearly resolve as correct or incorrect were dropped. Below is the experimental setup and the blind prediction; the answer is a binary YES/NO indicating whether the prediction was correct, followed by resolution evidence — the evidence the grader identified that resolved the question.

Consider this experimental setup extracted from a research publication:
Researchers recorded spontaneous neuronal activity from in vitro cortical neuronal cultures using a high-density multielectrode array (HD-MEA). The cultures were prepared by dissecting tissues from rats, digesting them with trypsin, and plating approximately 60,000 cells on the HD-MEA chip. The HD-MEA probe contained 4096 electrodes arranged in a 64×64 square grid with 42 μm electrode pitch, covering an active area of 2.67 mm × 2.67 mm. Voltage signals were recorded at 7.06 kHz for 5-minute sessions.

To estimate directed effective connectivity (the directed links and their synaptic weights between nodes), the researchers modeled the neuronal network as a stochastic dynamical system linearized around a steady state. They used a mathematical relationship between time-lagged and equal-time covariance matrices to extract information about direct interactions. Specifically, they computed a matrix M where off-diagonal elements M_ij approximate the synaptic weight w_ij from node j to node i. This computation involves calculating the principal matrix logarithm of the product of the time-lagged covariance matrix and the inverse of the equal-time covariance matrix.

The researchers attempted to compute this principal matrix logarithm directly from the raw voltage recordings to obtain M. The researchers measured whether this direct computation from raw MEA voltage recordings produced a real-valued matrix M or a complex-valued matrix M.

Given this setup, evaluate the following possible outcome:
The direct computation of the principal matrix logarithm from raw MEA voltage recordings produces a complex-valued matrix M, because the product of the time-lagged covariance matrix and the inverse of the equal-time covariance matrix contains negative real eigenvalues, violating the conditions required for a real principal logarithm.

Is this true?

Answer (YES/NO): YES